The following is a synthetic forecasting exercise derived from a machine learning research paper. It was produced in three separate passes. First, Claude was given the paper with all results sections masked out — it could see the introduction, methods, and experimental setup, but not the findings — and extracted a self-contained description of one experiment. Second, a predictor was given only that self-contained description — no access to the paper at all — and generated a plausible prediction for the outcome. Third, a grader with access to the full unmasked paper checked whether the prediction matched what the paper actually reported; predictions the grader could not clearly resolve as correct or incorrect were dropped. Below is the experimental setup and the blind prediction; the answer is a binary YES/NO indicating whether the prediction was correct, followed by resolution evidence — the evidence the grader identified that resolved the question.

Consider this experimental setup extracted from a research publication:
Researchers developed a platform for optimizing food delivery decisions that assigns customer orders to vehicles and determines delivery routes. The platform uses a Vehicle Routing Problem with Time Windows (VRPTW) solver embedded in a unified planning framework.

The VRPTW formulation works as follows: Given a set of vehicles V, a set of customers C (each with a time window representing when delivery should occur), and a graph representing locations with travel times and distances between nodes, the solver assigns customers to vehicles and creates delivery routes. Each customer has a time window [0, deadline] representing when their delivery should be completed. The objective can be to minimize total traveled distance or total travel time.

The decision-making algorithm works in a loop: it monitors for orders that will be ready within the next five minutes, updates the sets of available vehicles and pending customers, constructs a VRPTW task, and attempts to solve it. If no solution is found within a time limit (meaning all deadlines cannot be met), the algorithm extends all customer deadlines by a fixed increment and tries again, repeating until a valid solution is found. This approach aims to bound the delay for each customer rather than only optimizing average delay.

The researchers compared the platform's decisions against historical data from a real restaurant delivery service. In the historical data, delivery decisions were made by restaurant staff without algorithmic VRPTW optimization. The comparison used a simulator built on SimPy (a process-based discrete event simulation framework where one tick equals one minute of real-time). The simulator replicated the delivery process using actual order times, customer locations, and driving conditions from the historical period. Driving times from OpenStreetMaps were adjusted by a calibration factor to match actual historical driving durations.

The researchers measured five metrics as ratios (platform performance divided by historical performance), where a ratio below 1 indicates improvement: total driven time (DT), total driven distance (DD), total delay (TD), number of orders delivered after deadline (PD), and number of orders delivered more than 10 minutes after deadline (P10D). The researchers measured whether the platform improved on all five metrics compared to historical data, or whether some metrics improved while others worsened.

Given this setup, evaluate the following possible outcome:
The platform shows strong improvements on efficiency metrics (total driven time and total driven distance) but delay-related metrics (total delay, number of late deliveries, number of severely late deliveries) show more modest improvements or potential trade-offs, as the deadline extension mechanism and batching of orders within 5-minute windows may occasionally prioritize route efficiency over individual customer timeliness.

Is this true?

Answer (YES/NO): NO